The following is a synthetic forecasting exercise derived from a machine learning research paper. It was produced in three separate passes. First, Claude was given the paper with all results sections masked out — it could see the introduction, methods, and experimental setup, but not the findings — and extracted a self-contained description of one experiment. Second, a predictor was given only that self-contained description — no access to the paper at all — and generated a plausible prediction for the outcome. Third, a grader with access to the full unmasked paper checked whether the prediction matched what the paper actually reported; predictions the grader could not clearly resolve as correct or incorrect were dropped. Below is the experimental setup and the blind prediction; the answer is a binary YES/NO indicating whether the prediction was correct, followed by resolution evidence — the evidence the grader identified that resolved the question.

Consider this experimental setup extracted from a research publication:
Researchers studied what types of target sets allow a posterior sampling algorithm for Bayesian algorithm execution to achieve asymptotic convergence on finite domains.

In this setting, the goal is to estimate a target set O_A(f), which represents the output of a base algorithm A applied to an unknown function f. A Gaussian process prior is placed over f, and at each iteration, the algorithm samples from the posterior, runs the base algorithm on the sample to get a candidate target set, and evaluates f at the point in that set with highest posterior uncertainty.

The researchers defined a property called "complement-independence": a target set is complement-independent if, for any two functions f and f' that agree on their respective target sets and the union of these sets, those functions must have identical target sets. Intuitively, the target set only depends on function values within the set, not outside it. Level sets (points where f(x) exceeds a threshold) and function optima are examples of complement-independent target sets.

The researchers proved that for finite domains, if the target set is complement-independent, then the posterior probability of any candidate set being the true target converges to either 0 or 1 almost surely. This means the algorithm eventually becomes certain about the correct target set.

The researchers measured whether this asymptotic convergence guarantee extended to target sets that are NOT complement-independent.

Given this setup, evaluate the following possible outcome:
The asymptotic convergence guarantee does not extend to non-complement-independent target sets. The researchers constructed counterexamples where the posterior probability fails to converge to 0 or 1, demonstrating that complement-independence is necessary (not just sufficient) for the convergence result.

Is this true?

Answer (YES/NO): YES